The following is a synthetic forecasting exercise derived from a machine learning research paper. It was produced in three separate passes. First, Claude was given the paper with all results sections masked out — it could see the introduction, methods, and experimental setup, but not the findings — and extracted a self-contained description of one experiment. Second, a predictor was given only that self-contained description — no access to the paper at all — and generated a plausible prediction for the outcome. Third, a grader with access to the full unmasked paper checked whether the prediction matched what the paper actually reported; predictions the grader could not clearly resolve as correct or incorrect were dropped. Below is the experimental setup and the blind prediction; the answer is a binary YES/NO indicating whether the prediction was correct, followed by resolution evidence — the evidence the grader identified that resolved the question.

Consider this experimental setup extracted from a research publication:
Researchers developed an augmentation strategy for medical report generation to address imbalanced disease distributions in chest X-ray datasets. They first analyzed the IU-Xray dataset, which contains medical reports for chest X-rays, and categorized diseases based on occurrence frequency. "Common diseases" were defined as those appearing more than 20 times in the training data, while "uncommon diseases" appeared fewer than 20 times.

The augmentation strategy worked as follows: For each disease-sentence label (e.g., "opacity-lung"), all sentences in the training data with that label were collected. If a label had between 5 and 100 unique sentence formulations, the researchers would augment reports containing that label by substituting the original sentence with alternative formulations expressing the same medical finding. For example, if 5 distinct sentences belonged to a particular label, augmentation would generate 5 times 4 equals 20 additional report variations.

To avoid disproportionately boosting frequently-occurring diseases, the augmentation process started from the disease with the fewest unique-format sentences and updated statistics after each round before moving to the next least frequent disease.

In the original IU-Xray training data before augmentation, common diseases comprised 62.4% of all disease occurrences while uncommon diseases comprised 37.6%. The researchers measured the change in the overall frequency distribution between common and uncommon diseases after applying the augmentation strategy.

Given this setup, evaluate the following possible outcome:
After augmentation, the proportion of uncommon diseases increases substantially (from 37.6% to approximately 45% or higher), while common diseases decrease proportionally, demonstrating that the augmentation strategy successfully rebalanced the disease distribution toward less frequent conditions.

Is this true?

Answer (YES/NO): YES